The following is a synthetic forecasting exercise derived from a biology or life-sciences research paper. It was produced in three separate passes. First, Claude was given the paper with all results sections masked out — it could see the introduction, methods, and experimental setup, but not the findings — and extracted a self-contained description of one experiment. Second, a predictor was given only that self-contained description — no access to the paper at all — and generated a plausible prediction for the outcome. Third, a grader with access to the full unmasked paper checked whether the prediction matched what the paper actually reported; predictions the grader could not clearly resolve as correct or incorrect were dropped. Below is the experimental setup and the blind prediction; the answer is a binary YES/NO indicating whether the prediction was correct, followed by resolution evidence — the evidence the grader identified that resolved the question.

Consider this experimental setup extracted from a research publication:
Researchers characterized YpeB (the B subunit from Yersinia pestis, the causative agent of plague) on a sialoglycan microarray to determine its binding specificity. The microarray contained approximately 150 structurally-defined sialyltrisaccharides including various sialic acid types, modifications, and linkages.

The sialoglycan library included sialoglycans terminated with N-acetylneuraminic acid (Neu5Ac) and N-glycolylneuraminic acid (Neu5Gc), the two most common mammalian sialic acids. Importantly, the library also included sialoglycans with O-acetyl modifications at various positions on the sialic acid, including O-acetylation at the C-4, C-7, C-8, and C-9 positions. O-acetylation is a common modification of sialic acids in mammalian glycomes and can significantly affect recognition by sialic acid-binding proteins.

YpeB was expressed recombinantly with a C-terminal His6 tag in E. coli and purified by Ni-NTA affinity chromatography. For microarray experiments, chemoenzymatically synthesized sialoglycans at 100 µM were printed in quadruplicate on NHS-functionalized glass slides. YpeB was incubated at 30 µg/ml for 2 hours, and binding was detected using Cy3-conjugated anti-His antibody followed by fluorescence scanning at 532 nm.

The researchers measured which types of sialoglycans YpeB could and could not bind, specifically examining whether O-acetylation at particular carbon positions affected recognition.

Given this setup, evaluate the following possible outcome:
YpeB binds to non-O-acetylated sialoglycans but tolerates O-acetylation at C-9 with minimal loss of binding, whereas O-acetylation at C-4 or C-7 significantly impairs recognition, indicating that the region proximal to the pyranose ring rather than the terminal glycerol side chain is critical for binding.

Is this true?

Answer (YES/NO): YES